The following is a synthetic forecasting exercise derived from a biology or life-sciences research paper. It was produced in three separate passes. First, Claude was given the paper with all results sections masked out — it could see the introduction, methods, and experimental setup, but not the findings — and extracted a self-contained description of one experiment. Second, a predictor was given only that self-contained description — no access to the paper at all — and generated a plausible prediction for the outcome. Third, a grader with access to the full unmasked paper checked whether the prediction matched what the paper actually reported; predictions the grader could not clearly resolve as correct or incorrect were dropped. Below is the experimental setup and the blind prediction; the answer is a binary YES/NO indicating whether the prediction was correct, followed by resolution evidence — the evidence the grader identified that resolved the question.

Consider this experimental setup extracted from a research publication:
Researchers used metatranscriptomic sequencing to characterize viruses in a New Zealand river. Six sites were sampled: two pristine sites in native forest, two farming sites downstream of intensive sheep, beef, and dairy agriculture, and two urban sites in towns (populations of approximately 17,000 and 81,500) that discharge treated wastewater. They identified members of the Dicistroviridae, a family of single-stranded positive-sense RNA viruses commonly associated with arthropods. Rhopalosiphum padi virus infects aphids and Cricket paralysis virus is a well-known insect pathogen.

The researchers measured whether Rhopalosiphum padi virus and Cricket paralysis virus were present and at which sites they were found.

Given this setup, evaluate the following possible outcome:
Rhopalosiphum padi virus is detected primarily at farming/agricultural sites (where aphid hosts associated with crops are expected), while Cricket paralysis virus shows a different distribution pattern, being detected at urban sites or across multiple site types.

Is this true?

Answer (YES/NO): NO